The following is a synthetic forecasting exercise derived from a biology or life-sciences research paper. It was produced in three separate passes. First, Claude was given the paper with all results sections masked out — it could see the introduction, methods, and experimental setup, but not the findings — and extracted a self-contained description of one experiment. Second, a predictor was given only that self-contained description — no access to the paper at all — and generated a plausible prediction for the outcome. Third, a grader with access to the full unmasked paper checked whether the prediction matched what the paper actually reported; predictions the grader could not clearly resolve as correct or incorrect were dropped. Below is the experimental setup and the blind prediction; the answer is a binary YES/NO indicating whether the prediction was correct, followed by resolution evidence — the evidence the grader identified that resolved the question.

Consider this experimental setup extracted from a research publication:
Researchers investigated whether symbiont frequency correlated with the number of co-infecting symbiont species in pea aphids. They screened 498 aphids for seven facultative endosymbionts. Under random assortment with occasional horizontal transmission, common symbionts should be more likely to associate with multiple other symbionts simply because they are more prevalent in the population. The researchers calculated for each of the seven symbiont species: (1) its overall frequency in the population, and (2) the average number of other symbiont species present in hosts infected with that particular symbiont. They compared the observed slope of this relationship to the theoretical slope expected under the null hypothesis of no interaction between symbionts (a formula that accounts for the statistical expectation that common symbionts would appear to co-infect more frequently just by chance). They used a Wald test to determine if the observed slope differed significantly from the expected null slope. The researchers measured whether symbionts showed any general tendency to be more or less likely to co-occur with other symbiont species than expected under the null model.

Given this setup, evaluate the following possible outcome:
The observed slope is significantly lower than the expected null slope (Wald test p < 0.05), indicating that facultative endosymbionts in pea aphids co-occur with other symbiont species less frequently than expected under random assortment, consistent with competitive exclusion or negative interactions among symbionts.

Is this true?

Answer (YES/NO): NO